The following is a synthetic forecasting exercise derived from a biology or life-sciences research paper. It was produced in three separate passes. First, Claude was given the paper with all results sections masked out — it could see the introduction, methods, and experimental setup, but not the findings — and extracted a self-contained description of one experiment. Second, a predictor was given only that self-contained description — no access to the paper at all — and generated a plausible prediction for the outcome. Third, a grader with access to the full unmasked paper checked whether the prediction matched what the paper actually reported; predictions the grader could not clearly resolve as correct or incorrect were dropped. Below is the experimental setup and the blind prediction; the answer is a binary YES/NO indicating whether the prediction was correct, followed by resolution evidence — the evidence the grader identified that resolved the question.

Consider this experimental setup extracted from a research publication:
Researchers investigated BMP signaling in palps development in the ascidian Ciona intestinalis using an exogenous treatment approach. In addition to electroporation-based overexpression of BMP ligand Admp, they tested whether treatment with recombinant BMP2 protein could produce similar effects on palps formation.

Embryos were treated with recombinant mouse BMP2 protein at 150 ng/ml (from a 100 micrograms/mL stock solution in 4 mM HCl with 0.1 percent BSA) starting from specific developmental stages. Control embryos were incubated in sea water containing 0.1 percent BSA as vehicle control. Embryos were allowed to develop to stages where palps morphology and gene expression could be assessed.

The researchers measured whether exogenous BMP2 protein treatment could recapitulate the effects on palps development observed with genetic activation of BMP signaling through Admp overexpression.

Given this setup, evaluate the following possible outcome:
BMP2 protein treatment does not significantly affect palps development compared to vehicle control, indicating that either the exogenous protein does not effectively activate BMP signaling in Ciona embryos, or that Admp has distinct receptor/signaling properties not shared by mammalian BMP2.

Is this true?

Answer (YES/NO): NO